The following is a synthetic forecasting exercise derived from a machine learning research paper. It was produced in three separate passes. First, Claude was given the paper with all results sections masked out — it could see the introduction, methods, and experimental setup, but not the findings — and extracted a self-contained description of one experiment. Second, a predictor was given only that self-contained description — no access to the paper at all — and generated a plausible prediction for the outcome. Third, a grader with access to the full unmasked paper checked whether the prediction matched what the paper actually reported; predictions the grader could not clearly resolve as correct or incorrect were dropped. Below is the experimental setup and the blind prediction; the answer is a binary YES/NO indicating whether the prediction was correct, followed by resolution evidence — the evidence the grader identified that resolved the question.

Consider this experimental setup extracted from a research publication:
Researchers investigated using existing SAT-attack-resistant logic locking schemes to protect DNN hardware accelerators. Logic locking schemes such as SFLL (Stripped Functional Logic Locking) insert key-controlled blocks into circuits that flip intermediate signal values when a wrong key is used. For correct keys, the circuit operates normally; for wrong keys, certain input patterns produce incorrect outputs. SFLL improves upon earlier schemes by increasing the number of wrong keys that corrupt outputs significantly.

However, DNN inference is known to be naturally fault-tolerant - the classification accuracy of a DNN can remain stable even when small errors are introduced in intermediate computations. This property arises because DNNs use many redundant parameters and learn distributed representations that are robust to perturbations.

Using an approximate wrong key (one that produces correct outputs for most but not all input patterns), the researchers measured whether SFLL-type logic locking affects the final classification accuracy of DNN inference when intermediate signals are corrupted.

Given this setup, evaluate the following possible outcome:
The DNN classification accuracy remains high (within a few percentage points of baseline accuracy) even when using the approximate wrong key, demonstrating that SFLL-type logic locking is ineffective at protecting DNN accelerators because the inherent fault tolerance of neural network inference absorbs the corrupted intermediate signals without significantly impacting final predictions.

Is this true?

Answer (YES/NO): YES